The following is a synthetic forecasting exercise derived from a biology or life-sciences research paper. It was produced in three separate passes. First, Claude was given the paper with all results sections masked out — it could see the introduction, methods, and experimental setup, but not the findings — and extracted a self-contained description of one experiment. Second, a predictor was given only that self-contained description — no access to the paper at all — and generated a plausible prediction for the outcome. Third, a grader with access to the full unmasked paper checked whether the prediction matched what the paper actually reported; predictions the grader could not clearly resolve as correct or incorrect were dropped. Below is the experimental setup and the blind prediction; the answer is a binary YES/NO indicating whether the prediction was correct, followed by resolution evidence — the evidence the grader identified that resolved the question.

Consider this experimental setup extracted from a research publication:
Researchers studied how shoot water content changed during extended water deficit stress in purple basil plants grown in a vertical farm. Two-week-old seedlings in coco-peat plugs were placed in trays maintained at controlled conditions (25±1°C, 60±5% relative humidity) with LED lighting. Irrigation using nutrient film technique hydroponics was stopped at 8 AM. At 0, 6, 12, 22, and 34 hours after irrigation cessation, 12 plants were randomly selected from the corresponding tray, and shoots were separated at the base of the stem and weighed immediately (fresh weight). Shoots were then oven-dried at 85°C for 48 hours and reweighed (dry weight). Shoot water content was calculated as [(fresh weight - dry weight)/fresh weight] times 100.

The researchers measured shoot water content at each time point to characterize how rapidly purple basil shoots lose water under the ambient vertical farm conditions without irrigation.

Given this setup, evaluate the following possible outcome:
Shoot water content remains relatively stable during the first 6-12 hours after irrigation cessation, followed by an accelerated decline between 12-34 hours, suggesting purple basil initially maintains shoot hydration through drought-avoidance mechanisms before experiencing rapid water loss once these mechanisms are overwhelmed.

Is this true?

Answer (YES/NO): NO